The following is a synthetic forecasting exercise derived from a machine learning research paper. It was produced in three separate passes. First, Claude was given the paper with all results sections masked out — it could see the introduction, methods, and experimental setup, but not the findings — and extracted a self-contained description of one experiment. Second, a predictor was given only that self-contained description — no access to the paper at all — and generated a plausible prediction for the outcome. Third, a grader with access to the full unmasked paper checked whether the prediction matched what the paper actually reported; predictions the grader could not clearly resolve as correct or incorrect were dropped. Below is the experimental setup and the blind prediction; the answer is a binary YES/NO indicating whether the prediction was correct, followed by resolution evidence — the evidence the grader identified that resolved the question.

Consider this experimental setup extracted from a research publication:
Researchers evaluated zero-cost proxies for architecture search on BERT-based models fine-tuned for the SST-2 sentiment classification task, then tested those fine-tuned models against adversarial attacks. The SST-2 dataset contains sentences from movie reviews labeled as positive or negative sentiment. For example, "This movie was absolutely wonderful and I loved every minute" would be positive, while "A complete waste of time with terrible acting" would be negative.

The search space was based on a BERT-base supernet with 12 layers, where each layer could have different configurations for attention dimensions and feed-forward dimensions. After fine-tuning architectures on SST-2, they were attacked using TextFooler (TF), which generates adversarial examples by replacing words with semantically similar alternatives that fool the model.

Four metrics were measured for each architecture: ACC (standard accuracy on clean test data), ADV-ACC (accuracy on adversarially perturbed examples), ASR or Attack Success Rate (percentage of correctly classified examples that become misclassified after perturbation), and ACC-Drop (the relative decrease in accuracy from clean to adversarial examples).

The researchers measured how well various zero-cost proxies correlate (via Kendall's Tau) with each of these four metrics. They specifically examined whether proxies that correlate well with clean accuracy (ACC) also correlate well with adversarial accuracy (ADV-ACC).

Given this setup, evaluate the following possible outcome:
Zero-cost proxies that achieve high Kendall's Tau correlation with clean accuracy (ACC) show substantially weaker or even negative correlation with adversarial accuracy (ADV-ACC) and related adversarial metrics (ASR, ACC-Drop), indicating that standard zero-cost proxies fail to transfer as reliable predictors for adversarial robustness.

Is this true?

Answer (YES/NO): YES